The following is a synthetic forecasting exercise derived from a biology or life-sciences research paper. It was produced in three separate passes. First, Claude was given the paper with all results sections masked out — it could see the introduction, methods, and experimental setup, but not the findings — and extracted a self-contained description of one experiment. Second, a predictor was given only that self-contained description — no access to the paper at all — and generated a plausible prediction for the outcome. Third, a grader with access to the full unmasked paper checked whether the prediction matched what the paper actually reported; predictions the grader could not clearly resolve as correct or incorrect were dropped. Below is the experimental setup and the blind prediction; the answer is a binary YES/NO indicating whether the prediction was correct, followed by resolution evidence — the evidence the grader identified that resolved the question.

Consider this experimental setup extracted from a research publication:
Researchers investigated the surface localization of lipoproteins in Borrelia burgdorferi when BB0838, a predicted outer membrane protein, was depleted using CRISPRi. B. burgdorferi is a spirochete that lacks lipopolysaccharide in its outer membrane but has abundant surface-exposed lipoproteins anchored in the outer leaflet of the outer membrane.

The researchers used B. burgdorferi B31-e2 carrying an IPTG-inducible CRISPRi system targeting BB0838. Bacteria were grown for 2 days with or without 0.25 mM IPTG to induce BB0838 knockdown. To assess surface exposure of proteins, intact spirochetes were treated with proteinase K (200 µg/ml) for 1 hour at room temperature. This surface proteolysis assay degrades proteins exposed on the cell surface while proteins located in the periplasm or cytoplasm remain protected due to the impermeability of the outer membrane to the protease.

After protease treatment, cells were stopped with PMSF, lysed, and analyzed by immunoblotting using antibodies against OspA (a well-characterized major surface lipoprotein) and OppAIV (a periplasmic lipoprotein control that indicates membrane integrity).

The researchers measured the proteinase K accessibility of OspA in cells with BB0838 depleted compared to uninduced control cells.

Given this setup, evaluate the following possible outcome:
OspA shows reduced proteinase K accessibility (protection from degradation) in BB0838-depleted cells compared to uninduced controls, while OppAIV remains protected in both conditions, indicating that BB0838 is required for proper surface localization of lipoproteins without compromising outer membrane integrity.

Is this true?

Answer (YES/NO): YES